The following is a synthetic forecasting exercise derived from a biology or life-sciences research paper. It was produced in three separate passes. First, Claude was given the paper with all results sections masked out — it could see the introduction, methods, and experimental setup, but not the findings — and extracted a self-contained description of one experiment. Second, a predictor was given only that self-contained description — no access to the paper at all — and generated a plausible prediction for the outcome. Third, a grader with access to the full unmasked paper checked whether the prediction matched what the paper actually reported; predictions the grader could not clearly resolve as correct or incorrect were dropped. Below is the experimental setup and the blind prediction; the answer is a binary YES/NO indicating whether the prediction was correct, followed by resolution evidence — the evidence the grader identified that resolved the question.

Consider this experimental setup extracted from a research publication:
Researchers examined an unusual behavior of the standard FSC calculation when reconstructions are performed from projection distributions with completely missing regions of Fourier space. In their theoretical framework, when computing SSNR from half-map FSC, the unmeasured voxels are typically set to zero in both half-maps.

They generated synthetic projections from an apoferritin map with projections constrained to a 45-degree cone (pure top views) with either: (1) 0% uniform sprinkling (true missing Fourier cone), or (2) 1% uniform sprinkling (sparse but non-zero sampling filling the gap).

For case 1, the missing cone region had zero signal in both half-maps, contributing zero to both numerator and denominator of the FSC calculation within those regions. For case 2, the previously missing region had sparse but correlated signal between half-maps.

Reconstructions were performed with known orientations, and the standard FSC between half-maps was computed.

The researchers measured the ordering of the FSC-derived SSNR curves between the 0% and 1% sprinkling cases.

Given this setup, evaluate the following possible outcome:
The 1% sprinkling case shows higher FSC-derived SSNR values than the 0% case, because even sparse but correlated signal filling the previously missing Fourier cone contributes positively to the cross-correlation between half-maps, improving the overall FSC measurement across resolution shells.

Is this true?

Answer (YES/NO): NO